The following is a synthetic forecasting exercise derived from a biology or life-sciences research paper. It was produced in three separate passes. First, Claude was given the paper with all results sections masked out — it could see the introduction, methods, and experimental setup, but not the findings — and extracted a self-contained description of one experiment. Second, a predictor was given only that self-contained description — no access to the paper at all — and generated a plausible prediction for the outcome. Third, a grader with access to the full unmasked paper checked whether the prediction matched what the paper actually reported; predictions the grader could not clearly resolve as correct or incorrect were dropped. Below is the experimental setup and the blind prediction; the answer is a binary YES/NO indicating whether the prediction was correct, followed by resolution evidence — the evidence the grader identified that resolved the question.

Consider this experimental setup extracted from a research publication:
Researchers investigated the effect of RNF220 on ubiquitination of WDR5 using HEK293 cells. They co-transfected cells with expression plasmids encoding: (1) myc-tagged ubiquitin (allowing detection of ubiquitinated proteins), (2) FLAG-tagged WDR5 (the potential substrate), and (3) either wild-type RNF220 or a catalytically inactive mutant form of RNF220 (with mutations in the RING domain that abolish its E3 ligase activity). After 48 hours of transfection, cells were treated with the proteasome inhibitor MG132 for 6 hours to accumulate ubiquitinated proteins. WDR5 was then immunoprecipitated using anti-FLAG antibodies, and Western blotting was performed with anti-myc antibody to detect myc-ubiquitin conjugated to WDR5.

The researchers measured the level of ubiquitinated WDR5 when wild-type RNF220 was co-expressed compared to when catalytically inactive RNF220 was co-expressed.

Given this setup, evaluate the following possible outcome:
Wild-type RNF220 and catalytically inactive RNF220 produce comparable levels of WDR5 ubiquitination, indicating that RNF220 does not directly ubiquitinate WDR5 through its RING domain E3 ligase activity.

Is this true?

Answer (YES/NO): NO